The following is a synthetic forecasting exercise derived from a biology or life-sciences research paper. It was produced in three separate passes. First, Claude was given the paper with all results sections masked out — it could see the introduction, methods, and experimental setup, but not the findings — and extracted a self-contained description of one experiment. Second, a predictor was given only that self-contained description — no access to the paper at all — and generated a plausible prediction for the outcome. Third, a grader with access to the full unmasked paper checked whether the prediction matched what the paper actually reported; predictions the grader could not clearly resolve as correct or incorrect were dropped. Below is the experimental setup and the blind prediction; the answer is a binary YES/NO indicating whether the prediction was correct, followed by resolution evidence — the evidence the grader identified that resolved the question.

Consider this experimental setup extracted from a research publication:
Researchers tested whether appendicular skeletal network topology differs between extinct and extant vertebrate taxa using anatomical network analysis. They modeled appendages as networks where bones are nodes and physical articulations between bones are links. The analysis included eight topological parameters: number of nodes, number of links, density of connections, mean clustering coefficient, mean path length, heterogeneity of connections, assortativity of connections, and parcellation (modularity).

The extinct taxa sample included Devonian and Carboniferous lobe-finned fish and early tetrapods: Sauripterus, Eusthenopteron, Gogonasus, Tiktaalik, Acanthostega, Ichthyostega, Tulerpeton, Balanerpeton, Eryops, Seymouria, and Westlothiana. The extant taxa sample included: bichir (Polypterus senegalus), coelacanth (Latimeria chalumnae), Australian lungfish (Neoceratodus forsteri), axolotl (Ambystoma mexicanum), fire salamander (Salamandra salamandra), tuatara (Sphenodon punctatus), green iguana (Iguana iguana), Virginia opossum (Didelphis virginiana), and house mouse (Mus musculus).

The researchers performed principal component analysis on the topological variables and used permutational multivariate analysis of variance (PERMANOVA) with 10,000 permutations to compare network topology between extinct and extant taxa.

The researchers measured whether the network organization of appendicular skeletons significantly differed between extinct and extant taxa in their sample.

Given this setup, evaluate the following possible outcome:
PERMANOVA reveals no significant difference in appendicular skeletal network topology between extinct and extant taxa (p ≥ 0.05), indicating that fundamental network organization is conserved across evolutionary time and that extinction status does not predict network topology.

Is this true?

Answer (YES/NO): YES